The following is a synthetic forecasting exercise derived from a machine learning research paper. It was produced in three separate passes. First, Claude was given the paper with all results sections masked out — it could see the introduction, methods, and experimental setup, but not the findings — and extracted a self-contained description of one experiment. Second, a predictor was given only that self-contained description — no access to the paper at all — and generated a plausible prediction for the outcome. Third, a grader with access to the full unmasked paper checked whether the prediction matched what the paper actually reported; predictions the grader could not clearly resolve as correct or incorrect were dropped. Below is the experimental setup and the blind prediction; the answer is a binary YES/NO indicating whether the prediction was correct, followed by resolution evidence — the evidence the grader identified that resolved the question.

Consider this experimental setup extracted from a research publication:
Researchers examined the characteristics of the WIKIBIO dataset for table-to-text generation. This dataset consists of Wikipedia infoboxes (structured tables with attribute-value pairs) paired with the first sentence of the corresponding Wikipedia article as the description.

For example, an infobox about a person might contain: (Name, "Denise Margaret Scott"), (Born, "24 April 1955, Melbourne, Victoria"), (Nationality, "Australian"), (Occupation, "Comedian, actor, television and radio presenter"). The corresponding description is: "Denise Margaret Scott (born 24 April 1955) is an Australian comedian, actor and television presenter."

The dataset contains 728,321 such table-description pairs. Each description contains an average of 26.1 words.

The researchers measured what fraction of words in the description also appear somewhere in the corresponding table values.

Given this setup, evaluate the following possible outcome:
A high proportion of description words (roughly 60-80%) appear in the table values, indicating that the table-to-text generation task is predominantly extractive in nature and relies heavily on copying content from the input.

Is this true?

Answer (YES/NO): NO